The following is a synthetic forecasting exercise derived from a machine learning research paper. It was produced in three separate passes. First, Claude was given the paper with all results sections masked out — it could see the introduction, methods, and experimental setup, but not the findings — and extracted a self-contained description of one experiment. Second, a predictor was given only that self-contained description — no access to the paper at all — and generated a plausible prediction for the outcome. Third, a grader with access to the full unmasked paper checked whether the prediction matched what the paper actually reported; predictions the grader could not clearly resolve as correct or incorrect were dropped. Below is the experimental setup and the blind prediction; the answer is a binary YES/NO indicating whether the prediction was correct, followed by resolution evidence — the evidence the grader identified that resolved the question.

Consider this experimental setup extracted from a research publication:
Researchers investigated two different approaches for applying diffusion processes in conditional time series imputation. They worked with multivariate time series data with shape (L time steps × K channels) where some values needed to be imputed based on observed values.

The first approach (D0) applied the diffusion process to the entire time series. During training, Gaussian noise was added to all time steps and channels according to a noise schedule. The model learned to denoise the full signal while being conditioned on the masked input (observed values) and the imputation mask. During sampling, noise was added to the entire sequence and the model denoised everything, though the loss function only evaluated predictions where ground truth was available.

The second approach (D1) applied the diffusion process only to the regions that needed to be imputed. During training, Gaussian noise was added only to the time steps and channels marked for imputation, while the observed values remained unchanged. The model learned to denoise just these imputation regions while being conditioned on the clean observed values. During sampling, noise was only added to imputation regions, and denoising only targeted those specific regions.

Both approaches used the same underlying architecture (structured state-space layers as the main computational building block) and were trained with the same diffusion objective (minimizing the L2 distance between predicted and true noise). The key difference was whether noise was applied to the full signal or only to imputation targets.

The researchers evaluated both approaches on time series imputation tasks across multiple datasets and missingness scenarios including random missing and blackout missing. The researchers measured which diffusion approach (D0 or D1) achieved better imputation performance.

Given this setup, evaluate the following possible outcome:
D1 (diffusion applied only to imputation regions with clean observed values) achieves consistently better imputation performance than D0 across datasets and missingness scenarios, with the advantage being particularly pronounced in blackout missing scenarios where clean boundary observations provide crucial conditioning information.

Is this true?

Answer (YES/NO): NO